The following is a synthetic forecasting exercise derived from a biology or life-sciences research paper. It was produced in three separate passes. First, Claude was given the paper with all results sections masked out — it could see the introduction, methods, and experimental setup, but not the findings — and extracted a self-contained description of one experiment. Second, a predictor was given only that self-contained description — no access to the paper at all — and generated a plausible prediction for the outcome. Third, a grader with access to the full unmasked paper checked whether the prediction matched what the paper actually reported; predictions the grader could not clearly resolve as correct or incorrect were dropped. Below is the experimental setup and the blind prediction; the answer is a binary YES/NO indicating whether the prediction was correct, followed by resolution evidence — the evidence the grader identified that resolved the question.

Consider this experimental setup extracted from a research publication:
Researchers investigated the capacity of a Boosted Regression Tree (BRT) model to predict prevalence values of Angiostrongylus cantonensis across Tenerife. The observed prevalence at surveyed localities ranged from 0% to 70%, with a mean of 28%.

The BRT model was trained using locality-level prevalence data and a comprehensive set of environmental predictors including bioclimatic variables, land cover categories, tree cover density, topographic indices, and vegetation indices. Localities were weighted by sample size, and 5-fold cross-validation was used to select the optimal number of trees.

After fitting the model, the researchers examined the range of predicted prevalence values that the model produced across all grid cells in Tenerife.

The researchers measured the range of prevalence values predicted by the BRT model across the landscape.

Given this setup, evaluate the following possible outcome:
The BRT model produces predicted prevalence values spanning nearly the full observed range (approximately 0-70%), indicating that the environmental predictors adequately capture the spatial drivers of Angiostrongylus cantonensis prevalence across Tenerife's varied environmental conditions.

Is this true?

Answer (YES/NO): NO